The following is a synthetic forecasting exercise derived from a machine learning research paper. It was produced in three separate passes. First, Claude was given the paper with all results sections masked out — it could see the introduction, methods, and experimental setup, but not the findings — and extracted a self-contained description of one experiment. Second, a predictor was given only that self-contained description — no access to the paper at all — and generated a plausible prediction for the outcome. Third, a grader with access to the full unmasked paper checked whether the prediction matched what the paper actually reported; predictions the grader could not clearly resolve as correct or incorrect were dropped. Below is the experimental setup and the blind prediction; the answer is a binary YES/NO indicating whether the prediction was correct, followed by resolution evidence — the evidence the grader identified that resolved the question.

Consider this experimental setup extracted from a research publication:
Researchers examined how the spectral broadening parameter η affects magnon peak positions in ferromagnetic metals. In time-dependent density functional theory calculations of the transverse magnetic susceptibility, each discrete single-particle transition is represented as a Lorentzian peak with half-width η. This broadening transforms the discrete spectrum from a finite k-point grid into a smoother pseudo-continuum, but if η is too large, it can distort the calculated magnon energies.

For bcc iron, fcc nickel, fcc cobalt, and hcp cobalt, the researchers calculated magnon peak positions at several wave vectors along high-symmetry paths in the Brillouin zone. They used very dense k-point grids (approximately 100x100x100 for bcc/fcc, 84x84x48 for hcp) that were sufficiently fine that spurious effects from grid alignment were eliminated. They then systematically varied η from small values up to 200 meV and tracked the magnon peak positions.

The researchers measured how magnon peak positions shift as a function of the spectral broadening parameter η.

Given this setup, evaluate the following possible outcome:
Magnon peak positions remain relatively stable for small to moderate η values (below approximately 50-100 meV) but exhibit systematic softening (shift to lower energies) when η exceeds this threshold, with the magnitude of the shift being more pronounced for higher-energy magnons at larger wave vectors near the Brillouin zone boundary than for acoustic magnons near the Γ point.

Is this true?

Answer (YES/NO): NO